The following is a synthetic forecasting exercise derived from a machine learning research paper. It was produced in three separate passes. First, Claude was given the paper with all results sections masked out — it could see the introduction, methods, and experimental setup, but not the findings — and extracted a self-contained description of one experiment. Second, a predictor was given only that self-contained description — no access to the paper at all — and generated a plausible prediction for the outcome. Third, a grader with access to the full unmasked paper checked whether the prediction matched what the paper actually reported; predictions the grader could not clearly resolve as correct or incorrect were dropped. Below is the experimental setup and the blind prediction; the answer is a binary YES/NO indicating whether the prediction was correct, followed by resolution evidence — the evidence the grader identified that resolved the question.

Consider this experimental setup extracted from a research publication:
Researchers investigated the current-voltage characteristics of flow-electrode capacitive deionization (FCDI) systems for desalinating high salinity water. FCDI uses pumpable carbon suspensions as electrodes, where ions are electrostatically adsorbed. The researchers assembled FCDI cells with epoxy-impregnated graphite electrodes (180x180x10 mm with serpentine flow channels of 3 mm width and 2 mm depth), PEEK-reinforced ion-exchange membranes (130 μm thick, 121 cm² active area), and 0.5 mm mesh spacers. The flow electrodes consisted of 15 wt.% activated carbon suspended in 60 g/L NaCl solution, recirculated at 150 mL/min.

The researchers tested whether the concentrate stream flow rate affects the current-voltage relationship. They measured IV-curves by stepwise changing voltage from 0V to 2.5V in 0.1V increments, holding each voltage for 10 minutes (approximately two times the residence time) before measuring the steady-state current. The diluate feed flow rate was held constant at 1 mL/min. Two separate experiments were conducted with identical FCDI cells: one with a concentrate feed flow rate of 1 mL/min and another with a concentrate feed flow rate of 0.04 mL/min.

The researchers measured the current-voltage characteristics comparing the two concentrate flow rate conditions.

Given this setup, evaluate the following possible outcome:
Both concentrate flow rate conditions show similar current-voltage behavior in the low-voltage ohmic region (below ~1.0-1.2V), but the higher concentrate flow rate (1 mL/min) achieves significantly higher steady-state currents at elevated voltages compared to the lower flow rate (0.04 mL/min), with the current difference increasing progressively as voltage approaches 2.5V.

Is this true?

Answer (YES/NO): NO